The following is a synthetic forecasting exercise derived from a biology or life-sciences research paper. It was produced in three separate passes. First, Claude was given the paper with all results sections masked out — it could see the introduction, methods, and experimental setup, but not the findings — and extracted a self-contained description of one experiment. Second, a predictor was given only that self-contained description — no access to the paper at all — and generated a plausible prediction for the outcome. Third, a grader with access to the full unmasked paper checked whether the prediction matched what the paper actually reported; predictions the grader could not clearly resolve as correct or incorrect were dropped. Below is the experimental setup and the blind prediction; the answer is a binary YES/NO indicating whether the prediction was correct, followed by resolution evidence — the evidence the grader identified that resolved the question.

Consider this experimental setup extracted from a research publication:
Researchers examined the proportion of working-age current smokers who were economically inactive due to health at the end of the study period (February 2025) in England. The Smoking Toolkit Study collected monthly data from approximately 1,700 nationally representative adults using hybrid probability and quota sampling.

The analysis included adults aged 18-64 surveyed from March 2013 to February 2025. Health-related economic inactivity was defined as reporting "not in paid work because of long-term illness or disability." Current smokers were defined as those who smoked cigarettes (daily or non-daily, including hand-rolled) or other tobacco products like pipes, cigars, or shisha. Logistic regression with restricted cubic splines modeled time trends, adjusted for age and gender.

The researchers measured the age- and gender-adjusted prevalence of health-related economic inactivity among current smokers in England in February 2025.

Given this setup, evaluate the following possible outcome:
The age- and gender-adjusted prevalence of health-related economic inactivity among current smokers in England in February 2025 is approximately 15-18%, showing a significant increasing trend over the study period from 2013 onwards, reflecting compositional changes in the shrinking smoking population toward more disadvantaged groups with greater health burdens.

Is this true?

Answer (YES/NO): NO